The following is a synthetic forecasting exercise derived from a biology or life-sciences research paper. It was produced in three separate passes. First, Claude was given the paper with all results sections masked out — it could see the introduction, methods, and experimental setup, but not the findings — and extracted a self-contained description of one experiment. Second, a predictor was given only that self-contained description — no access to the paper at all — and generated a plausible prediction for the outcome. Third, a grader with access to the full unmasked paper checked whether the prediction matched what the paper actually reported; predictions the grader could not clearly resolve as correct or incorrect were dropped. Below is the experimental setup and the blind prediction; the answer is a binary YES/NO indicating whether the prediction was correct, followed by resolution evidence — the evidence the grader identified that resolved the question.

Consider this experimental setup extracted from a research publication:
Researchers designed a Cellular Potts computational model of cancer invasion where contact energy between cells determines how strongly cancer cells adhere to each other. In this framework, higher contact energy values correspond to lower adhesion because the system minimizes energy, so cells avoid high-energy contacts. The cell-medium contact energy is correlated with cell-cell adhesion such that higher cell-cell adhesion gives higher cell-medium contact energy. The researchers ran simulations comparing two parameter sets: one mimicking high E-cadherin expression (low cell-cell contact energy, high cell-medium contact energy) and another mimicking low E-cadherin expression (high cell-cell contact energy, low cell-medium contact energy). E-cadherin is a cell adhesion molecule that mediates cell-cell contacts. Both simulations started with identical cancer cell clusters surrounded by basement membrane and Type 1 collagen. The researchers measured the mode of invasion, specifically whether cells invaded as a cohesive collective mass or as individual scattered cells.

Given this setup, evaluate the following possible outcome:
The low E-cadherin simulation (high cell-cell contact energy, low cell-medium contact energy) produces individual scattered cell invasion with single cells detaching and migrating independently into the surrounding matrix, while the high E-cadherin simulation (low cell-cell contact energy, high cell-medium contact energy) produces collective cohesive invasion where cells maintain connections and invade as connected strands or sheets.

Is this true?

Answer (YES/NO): NO